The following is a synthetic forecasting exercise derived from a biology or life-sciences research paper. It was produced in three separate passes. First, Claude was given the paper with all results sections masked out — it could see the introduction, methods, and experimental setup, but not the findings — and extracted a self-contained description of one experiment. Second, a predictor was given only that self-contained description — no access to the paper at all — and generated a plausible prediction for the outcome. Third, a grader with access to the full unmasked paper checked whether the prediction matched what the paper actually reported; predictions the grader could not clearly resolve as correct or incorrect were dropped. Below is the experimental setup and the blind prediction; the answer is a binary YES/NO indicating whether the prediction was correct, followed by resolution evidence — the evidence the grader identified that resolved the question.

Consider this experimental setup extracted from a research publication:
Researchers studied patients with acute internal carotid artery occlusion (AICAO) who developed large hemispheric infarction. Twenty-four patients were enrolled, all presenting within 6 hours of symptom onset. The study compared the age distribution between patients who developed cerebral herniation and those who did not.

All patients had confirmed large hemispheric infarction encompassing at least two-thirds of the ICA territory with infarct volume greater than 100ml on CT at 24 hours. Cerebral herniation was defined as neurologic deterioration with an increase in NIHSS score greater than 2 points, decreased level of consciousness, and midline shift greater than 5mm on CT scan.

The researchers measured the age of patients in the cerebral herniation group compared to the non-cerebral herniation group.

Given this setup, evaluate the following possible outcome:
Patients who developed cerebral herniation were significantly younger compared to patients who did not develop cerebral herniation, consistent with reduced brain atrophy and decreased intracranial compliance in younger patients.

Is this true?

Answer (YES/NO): YES